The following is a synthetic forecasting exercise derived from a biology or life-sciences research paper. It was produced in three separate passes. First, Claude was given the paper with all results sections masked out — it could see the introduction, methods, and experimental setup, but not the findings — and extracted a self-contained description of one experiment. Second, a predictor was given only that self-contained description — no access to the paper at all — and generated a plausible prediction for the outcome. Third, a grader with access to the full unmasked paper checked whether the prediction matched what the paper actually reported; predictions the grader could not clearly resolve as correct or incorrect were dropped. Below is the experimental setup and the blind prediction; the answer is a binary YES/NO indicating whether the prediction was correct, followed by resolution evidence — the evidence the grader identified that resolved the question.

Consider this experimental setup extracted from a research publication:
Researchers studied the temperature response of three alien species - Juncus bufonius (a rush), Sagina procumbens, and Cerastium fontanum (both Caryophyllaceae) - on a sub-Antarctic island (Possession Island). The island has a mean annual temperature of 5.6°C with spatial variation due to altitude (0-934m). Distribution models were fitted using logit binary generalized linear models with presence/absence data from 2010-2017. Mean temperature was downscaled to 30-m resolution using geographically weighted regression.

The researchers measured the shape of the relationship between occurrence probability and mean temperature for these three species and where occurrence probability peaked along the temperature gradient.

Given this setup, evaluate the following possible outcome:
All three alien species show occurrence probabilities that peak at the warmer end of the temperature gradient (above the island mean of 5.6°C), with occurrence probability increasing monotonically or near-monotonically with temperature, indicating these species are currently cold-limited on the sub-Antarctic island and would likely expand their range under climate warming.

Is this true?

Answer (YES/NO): NO